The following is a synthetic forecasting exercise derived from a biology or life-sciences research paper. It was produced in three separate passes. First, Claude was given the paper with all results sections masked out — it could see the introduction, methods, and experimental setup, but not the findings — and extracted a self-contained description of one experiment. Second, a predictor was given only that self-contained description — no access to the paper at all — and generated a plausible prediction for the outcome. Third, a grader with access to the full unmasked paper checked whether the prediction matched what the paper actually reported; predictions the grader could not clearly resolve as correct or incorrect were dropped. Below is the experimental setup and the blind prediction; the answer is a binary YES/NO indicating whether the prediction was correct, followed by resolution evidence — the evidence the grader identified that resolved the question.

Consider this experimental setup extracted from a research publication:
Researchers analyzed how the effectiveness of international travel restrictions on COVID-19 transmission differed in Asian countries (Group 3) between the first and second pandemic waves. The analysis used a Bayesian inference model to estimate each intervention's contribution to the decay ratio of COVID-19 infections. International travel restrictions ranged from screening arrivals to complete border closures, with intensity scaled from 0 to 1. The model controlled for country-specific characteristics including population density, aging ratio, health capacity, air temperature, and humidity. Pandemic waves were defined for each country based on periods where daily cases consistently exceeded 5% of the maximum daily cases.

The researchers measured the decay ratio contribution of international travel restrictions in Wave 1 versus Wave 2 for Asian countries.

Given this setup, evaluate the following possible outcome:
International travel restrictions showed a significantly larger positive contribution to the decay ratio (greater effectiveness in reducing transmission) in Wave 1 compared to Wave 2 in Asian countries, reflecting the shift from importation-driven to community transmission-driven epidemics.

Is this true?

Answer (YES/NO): YES